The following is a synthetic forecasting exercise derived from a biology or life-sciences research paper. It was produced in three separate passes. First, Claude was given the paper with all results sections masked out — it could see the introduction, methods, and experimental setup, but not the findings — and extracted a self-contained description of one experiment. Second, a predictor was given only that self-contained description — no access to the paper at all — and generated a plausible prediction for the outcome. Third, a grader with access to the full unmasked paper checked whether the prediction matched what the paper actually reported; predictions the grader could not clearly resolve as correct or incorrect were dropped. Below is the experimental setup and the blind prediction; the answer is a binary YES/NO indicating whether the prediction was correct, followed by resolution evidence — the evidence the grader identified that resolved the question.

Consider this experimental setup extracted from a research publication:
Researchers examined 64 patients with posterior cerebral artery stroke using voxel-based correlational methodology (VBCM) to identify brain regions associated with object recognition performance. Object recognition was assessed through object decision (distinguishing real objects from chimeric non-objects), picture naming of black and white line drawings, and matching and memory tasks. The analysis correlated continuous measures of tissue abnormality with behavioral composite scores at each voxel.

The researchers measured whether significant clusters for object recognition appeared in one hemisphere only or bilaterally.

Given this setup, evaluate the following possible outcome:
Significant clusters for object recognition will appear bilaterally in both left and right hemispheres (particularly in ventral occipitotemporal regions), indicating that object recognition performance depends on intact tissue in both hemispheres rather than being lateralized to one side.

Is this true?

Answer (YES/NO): NO